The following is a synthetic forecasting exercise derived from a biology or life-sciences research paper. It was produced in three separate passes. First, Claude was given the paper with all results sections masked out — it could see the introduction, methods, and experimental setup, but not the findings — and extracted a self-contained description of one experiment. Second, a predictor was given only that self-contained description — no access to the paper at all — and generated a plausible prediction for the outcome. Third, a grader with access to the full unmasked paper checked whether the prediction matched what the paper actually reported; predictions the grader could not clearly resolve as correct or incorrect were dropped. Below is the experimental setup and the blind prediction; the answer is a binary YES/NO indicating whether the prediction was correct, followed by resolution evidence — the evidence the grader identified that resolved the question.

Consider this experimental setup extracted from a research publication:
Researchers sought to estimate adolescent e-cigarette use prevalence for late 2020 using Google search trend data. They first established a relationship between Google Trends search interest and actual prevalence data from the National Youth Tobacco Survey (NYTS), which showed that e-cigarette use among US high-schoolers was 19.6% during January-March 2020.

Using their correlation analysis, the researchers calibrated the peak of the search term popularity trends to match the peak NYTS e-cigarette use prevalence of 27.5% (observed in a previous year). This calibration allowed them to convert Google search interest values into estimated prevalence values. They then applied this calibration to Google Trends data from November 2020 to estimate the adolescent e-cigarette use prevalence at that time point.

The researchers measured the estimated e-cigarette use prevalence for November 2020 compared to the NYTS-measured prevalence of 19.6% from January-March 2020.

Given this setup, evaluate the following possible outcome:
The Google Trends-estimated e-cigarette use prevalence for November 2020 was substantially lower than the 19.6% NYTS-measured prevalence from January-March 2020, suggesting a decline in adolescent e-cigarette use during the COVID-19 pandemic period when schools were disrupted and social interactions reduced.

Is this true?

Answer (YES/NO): YES